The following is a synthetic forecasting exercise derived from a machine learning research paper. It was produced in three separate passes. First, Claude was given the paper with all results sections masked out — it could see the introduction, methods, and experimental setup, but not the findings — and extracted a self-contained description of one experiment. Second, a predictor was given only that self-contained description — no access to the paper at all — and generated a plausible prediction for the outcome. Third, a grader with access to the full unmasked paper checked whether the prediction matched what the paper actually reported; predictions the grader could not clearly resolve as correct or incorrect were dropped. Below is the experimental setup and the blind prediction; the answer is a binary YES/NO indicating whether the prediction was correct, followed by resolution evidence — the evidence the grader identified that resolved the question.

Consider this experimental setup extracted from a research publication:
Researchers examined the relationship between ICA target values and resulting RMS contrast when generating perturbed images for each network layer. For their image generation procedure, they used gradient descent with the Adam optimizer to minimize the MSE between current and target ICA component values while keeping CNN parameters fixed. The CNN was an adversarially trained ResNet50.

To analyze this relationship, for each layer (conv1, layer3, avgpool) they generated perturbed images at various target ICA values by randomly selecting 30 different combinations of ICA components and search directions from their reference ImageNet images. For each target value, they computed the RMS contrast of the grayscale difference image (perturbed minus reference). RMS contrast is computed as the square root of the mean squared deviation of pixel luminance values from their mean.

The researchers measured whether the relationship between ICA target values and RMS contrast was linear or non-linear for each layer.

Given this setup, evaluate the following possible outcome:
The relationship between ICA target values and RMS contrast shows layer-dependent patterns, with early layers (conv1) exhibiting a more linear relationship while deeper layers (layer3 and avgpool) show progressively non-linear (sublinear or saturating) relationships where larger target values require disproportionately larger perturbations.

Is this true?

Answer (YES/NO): NO